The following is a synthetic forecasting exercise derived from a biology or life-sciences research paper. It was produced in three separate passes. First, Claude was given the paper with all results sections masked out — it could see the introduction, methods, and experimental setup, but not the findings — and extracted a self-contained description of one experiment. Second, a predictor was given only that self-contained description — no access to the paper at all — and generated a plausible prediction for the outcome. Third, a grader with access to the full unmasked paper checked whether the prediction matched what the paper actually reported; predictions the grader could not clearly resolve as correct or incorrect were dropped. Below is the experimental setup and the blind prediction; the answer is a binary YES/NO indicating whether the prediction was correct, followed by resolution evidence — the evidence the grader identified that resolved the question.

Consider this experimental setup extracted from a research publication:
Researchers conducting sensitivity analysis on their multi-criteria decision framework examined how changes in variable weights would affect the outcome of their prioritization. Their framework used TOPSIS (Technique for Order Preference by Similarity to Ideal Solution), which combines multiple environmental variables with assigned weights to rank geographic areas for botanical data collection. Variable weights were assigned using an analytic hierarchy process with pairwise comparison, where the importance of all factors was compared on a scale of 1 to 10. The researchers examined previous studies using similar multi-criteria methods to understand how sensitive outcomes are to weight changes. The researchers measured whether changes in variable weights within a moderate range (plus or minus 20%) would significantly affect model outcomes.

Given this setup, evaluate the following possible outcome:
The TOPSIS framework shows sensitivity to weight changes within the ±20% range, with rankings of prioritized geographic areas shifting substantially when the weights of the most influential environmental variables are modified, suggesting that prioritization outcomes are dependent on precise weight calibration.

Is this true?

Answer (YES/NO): NO